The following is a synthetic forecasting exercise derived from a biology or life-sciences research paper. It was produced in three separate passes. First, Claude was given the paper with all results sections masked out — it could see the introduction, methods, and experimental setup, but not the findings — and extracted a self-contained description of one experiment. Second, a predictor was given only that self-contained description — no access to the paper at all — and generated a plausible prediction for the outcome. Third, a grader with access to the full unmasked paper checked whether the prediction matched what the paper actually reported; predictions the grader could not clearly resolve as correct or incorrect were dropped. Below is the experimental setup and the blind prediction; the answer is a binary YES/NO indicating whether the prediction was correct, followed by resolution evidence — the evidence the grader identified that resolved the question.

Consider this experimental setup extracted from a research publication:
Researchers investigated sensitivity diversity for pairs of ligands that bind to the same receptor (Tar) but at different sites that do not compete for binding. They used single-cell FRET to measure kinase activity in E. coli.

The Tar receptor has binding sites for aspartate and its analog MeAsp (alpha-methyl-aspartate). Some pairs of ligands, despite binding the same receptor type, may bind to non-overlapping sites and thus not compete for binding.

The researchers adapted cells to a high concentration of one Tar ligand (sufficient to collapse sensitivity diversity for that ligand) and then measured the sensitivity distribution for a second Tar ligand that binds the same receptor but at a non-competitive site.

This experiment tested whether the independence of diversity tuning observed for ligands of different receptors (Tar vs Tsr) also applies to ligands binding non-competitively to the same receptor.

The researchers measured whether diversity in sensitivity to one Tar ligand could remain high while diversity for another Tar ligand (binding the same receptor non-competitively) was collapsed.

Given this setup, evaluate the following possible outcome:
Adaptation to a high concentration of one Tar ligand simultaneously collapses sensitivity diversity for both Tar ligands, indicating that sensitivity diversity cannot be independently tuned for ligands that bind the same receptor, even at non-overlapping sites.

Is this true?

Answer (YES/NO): NO